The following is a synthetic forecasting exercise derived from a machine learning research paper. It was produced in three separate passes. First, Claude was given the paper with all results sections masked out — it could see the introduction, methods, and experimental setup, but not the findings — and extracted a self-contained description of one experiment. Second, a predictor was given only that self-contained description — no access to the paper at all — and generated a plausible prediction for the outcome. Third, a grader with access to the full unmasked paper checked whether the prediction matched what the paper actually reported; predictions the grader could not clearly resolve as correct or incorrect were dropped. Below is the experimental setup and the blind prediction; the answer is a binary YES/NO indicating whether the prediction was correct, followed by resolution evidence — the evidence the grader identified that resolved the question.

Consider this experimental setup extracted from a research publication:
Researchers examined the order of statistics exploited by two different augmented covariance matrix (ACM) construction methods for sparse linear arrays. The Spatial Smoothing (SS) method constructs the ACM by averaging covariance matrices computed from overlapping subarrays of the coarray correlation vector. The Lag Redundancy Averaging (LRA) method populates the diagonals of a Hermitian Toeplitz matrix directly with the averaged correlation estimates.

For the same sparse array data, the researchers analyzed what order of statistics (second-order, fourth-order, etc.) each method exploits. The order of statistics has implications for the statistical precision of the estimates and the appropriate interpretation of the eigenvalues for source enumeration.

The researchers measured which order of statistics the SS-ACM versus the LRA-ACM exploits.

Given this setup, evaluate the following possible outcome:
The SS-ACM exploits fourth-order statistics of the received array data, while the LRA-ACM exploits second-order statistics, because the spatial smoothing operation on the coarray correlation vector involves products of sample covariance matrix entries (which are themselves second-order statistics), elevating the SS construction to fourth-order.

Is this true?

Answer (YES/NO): YES